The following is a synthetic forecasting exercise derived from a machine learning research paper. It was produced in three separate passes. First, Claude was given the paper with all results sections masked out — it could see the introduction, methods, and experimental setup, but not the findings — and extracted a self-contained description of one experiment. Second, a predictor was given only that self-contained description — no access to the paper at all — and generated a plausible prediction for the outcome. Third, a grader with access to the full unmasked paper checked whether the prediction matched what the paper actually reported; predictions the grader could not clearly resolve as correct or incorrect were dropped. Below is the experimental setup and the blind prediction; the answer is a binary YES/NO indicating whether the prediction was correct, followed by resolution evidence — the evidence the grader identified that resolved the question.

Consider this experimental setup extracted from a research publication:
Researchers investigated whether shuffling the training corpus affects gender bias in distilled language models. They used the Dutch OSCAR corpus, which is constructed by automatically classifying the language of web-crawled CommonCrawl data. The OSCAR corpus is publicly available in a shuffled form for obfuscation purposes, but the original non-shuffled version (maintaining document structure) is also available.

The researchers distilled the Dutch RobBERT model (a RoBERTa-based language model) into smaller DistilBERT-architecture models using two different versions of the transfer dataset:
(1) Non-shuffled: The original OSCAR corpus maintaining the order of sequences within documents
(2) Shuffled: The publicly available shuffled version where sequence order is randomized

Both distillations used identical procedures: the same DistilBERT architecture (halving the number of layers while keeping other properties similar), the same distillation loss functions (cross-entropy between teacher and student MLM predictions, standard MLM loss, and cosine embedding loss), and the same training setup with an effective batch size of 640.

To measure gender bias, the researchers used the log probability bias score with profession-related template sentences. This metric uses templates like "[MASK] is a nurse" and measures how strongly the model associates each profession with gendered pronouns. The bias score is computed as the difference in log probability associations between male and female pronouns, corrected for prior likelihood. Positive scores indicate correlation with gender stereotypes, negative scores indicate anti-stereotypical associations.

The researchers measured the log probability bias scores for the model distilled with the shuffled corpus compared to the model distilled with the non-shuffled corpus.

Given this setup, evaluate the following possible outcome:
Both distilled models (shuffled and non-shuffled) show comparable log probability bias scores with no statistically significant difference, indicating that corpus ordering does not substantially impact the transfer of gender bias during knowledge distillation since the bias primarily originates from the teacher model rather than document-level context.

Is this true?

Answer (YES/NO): YES